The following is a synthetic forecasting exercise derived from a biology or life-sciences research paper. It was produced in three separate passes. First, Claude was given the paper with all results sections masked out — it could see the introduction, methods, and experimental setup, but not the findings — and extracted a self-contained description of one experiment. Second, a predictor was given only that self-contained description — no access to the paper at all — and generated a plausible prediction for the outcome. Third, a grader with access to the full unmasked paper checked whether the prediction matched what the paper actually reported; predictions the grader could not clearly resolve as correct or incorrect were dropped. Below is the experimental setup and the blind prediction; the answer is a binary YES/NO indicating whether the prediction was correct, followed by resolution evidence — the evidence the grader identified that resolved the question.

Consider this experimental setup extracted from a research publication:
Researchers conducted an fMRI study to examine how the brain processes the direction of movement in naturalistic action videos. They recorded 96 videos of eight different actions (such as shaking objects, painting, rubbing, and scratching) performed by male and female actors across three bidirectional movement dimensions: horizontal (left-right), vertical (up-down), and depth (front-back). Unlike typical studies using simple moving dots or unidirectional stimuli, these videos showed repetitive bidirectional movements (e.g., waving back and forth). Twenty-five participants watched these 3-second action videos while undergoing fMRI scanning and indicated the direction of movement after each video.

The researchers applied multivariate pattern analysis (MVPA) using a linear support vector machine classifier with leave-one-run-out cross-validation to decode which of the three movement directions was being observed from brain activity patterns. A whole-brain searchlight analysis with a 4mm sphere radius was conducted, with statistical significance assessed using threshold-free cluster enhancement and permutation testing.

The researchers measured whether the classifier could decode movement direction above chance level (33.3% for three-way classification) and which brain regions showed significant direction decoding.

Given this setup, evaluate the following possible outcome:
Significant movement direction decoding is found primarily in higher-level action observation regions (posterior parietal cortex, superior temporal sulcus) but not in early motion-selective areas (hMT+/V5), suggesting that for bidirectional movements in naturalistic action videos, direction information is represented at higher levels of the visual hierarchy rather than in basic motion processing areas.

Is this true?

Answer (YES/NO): NO